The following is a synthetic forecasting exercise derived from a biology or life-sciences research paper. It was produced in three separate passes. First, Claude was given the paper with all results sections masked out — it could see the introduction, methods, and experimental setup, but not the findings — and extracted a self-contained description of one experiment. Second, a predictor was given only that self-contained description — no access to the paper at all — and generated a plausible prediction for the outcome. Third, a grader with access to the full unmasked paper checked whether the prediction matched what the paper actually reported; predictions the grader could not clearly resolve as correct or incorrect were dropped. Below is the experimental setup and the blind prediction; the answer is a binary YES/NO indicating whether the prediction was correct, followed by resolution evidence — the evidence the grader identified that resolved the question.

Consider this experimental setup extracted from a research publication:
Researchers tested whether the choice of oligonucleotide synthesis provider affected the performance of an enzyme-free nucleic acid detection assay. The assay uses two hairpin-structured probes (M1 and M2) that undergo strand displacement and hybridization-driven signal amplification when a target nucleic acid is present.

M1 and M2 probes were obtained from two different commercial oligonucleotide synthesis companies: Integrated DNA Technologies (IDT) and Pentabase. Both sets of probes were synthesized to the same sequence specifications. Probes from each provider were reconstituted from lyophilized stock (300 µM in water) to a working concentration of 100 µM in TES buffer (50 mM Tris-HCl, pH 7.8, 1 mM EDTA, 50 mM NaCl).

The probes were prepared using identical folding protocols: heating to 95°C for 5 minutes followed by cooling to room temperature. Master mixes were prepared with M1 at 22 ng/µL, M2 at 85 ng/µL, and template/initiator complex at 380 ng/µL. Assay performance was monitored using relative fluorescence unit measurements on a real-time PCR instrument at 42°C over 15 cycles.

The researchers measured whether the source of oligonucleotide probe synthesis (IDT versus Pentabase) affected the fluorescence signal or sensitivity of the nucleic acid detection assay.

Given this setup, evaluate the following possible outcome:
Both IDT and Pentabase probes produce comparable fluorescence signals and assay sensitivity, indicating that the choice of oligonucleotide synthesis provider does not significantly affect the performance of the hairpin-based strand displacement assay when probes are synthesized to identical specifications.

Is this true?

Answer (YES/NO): YES